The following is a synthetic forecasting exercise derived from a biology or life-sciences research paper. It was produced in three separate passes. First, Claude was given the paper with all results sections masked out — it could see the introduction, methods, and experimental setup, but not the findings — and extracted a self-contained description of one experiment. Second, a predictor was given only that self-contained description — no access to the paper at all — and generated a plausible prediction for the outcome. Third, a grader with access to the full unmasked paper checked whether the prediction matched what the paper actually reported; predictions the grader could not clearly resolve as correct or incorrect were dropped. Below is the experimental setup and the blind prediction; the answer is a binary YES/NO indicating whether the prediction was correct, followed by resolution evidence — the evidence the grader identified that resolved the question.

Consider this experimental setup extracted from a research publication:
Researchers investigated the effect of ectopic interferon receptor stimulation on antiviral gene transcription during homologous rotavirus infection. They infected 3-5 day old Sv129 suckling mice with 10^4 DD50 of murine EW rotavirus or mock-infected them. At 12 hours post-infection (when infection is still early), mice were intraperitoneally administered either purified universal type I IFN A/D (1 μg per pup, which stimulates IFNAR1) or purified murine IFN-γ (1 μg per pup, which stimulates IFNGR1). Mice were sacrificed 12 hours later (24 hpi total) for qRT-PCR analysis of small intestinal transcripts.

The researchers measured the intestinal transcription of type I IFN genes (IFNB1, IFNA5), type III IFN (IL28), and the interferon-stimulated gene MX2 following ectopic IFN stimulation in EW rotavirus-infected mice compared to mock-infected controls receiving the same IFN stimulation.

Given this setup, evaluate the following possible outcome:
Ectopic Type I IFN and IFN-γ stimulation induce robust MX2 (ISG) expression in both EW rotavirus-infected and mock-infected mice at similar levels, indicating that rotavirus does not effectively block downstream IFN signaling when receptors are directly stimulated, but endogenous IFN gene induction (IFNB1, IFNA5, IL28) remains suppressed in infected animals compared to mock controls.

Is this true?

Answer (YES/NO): NO